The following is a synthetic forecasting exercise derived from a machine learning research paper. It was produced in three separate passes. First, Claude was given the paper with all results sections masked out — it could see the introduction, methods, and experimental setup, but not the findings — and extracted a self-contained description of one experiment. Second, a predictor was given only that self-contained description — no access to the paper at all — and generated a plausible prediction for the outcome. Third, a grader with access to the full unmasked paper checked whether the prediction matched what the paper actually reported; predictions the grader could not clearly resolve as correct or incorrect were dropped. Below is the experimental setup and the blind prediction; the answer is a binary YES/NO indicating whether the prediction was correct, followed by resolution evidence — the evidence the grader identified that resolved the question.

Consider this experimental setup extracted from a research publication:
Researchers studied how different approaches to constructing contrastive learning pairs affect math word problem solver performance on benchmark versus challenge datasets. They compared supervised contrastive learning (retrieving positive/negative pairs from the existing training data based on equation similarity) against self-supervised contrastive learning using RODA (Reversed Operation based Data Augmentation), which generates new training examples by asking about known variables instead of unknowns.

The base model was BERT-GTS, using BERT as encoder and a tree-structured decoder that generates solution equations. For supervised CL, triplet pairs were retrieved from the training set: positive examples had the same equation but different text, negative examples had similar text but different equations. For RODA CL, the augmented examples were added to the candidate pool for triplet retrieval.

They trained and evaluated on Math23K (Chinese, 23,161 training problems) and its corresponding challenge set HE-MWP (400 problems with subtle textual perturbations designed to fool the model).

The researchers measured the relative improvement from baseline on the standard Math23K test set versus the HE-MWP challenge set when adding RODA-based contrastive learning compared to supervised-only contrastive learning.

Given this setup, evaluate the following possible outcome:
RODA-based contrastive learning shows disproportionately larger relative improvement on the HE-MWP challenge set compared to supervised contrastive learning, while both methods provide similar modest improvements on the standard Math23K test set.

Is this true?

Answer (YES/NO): YES